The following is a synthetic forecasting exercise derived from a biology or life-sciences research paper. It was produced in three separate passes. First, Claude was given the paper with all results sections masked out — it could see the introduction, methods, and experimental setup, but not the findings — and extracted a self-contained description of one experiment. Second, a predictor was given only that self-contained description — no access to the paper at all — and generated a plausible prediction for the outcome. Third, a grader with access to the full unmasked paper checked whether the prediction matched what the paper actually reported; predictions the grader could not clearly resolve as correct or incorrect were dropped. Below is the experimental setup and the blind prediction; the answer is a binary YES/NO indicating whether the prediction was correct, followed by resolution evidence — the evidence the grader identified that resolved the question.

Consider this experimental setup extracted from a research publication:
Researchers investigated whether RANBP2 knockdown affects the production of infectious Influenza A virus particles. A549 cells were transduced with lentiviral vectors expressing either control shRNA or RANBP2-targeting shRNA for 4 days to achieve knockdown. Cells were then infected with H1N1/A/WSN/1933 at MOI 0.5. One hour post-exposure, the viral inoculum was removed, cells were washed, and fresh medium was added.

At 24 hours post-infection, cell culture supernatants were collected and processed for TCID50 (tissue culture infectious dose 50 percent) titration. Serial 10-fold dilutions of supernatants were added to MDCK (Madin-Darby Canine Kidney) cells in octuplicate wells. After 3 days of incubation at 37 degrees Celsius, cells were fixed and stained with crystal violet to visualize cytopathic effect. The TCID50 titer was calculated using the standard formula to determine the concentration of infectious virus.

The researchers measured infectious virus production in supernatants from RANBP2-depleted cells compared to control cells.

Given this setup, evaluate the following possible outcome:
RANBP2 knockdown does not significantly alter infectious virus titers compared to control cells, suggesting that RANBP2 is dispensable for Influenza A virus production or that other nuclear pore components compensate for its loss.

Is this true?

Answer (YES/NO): YES